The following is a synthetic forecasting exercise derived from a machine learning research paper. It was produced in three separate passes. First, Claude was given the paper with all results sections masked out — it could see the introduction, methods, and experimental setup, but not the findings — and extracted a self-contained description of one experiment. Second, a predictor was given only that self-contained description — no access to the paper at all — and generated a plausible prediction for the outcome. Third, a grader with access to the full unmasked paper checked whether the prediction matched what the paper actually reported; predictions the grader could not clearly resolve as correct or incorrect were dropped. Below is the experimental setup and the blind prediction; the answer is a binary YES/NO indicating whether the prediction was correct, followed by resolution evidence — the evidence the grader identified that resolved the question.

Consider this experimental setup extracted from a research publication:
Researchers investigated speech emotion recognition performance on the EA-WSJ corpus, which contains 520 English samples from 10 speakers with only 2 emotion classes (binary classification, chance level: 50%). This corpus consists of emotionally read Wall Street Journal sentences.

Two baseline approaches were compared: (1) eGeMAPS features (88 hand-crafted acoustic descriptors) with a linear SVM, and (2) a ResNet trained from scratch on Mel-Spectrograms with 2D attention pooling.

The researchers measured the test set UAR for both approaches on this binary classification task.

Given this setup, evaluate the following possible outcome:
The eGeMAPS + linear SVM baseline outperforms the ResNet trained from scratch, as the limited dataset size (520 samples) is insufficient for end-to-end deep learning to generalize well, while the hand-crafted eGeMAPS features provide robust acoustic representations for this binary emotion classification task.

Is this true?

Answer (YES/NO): YES